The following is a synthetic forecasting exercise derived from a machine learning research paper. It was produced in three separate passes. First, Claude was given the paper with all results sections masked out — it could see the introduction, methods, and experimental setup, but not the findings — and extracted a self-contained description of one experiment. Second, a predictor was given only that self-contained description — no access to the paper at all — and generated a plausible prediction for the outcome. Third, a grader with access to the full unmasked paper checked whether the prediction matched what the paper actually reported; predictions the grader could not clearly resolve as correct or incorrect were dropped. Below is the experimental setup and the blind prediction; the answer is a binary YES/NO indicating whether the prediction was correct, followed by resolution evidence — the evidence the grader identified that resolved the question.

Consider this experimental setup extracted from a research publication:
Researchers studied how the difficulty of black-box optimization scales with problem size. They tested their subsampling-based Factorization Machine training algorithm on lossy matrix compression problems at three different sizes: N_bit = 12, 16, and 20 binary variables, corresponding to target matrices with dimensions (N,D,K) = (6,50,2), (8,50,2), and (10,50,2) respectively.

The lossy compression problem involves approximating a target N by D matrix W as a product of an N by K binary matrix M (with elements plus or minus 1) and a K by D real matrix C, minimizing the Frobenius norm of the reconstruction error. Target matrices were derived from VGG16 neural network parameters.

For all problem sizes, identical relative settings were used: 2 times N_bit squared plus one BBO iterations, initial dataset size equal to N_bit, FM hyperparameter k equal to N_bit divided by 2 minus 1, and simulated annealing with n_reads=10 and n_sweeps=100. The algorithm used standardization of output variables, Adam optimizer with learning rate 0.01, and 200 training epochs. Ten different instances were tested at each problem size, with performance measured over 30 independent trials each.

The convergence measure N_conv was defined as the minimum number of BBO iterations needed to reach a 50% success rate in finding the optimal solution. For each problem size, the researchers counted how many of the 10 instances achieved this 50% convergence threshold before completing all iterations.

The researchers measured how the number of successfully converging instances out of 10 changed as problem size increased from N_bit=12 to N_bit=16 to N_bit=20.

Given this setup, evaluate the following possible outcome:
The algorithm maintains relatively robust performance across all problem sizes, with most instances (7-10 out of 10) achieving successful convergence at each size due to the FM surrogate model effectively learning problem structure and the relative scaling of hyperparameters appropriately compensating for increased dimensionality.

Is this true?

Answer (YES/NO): NO